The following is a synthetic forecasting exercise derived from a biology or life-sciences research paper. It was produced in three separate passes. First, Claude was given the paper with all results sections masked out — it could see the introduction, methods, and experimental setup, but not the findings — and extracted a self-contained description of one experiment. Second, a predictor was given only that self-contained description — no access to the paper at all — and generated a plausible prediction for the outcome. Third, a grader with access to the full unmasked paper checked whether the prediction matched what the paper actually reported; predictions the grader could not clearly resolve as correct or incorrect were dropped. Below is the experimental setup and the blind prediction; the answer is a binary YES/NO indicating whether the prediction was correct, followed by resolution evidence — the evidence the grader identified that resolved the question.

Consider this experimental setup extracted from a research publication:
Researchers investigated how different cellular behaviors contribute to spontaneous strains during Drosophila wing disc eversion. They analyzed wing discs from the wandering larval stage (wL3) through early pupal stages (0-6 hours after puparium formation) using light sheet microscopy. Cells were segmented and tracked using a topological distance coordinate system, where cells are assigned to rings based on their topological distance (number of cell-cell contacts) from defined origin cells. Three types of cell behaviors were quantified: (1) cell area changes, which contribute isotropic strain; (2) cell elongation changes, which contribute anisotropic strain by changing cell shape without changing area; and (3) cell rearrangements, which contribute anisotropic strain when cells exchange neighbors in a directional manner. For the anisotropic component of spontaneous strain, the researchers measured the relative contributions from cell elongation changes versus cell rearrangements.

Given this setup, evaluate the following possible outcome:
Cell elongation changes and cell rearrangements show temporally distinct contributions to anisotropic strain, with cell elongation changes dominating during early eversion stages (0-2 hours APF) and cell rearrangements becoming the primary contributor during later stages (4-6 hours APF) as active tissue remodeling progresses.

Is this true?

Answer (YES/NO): NO